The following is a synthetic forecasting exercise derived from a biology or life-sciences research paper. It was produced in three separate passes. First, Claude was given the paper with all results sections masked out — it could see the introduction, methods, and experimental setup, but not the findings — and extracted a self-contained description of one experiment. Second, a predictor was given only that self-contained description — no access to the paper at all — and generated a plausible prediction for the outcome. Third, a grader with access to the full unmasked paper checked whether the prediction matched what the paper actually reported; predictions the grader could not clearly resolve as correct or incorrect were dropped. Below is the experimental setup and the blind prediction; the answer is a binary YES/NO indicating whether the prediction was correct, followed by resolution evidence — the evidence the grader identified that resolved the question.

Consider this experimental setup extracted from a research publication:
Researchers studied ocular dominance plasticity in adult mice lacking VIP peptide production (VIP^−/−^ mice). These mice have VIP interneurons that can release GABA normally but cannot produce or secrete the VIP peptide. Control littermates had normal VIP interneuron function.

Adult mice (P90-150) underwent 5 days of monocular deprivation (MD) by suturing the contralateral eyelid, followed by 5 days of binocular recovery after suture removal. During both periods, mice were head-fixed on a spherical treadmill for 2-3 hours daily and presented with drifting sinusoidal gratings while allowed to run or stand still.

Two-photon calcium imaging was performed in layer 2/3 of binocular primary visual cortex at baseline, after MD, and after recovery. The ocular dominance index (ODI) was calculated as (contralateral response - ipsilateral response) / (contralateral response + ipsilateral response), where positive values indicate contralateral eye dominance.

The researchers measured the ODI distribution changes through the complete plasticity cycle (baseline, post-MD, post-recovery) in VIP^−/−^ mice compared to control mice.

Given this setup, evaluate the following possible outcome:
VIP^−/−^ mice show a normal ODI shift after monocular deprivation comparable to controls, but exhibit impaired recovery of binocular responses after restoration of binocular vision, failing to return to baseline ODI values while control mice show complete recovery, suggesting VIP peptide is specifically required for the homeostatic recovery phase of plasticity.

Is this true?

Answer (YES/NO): NO